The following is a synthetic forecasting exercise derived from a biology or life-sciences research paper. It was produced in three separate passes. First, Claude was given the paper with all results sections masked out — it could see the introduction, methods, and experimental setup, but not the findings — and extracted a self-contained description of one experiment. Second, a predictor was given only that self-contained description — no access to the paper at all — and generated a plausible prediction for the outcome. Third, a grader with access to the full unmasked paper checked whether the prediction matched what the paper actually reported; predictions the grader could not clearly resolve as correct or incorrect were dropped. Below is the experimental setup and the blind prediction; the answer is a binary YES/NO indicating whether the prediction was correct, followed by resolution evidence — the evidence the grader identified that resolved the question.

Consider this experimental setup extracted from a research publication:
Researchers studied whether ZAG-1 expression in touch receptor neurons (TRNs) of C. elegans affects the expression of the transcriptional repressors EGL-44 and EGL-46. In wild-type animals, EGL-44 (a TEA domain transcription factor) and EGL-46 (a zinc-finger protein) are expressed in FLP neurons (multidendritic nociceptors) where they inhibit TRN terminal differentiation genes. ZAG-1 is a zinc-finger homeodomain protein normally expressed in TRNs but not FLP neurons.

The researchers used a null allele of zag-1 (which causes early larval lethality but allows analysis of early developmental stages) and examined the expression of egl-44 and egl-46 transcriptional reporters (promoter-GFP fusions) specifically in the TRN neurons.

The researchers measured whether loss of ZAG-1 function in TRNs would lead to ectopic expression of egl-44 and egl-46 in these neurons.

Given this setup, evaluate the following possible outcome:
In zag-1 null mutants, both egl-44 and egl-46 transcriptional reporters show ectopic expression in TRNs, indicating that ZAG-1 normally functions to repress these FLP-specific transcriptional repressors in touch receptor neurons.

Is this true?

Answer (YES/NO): YES